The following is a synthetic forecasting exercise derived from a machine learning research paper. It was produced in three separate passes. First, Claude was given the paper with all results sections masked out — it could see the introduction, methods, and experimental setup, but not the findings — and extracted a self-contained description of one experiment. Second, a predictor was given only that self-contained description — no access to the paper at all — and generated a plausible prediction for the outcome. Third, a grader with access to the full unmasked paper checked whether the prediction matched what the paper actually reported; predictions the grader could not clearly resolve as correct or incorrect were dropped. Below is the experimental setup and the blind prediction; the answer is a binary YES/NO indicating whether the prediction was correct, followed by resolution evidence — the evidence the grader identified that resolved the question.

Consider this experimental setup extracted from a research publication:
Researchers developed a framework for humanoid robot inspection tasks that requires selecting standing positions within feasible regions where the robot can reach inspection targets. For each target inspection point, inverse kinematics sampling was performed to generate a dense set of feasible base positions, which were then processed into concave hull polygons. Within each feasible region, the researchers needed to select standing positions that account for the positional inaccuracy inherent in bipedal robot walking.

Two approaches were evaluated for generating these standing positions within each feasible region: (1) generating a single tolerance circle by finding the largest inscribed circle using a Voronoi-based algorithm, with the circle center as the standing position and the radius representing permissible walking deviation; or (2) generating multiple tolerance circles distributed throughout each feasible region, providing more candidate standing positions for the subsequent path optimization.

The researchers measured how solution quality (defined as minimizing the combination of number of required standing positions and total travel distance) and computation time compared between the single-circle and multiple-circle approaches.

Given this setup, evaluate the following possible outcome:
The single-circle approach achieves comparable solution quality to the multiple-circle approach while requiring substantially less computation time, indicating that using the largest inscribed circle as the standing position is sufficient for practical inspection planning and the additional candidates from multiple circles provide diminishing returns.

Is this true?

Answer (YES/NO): YES